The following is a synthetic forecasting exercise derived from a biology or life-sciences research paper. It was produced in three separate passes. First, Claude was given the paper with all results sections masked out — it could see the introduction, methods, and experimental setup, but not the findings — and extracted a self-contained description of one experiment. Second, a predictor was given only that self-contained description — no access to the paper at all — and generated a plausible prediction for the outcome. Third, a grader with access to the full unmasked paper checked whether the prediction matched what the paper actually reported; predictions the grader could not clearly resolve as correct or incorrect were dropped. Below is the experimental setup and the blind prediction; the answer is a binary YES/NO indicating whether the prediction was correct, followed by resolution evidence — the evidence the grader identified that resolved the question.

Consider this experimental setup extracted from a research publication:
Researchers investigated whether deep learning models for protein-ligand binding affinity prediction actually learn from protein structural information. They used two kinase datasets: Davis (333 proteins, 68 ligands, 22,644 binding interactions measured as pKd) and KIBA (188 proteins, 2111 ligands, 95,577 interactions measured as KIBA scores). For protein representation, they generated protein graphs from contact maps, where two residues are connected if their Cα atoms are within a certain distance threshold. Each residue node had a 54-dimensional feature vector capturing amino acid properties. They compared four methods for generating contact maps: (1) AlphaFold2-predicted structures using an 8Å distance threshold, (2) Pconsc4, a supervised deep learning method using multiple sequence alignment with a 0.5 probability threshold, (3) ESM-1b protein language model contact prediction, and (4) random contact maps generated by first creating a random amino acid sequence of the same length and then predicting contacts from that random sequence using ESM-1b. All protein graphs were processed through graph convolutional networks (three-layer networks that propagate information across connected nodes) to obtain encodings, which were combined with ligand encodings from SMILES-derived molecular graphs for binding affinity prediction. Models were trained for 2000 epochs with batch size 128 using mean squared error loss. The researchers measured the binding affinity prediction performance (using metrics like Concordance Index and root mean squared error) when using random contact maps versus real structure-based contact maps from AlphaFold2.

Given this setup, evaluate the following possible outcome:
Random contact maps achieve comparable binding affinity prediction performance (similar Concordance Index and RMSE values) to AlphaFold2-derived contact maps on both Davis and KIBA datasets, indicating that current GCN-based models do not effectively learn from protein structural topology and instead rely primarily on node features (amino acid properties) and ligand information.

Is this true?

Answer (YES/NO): NO